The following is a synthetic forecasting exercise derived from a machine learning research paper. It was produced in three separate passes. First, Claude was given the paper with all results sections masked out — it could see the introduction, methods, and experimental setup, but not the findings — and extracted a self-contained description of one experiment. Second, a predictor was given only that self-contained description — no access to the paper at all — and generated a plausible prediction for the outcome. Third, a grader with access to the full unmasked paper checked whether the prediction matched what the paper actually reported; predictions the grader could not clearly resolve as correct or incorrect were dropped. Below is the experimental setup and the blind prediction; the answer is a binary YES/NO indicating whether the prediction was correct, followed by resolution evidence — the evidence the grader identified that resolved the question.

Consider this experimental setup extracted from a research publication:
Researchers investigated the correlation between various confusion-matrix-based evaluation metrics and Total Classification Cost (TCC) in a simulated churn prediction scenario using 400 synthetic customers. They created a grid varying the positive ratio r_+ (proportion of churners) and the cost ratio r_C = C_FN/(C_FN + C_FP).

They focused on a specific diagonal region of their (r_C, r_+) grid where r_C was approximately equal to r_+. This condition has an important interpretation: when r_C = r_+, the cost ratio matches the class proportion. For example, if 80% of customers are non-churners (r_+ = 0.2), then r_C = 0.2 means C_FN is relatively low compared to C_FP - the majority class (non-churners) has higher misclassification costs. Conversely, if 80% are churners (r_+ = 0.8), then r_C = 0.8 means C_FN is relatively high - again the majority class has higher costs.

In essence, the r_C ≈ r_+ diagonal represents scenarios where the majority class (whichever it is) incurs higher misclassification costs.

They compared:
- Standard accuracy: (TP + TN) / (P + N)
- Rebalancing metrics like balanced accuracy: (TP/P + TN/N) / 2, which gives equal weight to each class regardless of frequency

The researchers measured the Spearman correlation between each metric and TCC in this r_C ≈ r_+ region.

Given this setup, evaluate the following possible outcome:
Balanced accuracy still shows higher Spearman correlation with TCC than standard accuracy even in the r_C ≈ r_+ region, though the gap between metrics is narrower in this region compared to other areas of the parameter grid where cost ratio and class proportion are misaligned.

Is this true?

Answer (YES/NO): NO